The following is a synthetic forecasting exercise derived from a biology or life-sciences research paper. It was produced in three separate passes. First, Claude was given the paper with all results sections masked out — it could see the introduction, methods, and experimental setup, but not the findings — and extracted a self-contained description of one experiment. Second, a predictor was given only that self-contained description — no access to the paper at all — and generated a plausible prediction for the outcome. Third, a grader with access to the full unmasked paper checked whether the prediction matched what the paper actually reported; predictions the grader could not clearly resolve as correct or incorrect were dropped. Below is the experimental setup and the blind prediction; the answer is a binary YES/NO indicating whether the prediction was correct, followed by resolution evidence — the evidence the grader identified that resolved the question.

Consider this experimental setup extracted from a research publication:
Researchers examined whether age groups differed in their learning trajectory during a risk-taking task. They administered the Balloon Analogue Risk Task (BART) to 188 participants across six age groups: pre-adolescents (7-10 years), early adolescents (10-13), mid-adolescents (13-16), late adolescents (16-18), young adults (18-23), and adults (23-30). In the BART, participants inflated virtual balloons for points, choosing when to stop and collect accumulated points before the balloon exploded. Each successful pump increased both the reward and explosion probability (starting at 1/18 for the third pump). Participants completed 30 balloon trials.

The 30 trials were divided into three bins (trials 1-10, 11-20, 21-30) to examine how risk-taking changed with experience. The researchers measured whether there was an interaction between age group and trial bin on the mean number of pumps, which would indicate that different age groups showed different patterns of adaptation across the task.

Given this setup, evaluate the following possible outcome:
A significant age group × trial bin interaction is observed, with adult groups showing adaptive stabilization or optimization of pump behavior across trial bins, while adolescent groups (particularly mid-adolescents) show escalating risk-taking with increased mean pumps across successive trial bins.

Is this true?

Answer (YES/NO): NO